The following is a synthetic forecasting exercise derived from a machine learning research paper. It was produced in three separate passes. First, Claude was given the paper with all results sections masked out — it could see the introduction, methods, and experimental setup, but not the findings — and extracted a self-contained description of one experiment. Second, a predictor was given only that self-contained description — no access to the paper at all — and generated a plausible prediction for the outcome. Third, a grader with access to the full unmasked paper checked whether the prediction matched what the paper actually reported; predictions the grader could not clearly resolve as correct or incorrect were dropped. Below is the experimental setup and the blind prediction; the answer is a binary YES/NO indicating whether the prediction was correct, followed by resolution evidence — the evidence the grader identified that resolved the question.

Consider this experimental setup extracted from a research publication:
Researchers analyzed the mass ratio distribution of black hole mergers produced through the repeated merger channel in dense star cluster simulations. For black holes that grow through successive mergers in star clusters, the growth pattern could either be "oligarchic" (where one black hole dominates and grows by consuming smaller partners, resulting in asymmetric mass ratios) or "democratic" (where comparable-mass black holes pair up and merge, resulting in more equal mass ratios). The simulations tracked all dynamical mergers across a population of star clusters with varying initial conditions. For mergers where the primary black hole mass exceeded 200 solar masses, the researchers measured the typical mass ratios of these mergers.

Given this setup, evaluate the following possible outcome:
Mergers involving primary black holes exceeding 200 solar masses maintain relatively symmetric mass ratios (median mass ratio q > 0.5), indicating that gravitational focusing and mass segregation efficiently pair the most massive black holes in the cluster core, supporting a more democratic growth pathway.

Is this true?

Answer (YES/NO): NO